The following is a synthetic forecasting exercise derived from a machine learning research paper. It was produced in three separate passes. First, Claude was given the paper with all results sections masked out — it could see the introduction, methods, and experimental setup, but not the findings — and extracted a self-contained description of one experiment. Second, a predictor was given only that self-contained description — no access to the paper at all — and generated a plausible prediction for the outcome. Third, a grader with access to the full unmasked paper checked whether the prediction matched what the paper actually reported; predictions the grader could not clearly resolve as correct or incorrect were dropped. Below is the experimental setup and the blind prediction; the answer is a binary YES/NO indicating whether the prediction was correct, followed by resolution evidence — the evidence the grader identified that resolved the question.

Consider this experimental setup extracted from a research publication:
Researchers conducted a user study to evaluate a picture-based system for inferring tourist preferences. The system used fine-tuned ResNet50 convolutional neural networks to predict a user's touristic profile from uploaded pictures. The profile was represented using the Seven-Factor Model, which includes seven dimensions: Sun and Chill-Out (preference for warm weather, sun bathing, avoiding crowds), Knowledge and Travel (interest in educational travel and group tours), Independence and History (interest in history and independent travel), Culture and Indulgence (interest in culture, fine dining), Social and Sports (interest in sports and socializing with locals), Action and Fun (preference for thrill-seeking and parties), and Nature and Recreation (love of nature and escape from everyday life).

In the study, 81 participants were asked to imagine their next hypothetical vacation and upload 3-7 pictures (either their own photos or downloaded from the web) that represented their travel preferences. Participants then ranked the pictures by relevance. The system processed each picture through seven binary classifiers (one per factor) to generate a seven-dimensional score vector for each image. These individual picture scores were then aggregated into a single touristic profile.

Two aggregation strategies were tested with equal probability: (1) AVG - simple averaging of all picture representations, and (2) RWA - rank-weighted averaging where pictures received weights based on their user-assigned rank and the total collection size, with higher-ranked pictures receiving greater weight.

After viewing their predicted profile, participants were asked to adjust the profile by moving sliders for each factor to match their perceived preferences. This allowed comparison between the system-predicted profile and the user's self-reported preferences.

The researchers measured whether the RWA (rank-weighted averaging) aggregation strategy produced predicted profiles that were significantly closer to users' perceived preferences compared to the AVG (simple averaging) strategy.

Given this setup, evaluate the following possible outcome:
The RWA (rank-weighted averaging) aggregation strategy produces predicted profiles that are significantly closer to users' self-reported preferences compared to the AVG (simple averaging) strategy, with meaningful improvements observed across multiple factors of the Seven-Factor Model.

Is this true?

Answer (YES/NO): NO